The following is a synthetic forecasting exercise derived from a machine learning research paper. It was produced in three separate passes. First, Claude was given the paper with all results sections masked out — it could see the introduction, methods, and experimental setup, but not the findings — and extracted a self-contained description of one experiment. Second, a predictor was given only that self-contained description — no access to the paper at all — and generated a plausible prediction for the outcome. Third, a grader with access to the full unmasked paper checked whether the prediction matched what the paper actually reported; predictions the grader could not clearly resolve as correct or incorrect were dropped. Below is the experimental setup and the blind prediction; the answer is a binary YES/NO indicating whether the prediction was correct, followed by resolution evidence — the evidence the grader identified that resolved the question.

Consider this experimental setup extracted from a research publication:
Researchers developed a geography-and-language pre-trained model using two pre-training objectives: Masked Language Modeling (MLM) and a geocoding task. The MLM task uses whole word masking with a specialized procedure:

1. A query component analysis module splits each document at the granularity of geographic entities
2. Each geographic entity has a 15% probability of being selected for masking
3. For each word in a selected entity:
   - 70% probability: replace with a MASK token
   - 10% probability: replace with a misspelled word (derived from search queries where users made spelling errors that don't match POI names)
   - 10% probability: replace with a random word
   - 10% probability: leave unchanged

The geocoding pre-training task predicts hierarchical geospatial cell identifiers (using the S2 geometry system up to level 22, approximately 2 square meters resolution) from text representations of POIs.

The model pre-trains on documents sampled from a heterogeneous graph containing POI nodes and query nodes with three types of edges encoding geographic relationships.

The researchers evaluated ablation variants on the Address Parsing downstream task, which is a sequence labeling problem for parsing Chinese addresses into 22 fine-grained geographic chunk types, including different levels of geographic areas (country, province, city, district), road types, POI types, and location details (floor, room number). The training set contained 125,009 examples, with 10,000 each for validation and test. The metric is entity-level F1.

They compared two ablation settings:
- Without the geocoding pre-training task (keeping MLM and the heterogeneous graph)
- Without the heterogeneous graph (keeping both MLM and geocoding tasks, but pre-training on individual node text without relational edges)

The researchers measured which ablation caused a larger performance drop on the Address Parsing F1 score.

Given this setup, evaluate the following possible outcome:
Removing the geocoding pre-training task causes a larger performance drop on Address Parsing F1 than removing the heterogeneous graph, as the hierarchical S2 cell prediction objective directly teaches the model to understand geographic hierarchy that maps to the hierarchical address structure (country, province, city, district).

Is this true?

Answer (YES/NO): YES